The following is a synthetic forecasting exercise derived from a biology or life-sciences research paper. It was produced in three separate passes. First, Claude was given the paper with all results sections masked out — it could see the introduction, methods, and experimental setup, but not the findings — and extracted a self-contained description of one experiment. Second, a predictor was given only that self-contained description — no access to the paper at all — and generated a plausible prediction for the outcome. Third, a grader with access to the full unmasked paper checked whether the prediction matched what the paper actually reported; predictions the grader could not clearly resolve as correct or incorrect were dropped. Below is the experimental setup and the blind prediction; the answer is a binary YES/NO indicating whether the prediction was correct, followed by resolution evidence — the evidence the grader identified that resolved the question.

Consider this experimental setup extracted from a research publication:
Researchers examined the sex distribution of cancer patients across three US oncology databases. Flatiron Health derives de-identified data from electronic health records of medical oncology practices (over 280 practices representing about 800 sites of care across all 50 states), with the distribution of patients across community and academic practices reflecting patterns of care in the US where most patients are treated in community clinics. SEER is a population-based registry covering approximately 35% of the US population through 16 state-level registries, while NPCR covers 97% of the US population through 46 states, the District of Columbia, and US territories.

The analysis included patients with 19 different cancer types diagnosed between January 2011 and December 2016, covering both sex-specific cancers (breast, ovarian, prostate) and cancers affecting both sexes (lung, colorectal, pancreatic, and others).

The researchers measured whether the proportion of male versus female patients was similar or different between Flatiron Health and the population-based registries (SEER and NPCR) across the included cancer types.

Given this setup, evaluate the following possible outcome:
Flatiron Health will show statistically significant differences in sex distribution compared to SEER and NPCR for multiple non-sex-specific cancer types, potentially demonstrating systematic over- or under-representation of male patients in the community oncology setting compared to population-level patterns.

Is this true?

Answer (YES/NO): NO